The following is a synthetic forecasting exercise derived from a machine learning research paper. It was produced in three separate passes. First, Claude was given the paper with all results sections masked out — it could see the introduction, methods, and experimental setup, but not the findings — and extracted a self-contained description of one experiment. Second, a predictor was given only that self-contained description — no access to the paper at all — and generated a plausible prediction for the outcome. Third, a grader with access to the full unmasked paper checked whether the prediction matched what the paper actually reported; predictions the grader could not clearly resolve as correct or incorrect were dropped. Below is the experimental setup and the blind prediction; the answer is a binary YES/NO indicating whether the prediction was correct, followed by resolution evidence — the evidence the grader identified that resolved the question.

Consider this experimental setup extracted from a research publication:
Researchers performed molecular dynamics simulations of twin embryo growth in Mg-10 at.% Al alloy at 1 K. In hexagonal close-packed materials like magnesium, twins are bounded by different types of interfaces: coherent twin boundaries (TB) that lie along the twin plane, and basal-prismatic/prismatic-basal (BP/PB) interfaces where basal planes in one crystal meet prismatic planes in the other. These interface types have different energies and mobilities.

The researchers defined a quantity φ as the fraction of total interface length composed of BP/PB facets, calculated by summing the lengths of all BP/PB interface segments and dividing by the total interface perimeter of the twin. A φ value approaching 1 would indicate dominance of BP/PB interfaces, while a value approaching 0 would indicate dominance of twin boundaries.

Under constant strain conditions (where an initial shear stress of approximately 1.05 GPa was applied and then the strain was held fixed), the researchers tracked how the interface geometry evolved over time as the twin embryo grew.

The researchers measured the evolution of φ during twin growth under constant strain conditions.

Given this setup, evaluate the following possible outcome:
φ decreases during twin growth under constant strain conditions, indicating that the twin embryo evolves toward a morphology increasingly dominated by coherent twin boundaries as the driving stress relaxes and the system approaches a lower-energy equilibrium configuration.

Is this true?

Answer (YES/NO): YES